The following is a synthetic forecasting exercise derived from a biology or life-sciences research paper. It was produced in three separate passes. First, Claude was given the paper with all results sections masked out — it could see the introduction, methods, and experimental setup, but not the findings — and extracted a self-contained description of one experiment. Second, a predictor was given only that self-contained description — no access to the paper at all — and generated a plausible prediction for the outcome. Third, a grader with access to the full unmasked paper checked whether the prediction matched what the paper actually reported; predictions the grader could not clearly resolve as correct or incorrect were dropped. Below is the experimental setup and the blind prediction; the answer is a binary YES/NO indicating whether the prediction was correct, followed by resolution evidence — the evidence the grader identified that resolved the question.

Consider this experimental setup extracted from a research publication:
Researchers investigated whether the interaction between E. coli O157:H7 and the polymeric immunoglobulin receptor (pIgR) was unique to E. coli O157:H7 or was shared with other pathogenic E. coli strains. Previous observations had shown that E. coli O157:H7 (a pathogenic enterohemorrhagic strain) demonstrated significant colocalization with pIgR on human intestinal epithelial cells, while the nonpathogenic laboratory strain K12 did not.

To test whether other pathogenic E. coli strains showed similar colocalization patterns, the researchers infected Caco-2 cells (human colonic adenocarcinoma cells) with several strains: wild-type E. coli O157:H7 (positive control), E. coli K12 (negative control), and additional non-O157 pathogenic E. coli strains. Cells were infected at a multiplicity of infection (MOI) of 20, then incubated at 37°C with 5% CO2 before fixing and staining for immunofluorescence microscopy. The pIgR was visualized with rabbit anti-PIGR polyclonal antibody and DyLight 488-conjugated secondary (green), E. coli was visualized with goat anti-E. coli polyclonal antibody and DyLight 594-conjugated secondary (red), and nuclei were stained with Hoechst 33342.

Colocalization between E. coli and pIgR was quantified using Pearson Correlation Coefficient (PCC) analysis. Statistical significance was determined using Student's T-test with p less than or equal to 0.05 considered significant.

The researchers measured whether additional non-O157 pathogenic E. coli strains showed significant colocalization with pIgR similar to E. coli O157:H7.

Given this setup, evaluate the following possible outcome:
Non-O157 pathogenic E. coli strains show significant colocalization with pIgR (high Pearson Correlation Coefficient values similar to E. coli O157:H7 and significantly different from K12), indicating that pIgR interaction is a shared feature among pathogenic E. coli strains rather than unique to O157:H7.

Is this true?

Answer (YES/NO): YES